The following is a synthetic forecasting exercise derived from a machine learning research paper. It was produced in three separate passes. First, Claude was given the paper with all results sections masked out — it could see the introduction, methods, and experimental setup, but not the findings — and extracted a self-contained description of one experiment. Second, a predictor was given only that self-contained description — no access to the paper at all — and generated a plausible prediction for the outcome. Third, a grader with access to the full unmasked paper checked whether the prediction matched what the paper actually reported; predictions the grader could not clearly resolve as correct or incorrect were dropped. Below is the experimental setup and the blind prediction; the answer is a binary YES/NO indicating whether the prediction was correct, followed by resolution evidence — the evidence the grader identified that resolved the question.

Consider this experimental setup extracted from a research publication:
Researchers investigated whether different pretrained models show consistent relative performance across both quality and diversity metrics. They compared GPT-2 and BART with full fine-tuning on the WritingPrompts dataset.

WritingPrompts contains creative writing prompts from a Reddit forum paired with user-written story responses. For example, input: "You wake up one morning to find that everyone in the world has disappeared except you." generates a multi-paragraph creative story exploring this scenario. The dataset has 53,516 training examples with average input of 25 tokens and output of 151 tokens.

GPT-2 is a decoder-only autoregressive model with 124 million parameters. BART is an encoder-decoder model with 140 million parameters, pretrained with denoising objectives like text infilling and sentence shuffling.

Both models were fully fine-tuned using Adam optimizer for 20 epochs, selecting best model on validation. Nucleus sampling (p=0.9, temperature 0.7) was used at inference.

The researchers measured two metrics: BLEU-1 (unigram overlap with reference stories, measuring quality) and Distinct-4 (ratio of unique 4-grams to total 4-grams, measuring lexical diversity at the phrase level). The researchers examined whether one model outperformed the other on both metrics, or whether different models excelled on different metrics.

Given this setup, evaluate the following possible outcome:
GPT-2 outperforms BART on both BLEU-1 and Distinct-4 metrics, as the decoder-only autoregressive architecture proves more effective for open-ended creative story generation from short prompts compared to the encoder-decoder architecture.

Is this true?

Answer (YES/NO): NO